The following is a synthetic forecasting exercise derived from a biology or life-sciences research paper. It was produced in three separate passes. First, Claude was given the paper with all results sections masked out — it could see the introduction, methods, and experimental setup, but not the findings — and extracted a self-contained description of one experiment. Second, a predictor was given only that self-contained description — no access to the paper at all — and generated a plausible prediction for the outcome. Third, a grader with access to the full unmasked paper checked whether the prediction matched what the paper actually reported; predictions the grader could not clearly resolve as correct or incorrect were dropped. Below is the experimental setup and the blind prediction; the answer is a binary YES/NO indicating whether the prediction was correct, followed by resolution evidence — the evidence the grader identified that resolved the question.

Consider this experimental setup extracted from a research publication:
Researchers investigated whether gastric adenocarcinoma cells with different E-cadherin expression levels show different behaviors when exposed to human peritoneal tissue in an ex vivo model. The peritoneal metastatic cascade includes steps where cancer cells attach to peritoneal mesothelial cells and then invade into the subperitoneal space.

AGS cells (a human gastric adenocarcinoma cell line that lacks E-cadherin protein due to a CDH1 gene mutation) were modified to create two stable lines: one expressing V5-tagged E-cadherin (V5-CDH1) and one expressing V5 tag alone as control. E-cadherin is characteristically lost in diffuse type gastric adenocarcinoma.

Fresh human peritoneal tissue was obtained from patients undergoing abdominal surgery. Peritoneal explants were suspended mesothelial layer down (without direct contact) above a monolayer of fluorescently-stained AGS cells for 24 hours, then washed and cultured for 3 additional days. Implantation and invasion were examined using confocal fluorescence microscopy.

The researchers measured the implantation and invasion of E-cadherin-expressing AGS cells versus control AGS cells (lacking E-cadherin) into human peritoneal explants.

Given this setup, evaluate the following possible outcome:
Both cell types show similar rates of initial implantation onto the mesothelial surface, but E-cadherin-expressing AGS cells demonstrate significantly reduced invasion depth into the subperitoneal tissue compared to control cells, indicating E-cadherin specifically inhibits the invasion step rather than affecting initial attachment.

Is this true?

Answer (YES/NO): NO